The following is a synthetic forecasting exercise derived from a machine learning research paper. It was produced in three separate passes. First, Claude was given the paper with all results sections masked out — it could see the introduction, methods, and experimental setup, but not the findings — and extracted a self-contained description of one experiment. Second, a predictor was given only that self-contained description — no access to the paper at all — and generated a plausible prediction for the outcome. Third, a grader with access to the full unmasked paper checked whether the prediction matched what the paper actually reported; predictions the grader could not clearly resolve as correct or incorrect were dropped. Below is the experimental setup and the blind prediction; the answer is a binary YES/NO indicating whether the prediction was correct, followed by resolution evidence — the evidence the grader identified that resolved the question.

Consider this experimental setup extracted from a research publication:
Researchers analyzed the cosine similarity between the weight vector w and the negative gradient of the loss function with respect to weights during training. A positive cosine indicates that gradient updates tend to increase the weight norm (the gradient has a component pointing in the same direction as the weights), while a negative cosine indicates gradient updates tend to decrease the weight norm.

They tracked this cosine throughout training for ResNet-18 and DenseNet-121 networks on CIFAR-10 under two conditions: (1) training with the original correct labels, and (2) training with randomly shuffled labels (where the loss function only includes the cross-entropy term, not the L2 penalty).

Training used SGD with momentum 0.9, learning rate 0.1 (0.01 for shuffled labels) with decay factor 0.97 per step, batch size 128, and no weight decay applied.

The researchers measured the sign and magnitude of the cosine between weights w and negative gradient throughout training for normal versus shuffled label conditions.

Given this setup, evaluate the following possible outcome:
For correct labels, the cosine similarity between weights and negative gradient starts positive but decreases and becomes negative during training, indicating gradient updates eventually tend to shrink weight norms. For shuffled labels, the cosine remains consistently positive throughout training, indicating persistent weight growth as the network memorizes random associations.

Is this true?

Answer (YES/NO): NO